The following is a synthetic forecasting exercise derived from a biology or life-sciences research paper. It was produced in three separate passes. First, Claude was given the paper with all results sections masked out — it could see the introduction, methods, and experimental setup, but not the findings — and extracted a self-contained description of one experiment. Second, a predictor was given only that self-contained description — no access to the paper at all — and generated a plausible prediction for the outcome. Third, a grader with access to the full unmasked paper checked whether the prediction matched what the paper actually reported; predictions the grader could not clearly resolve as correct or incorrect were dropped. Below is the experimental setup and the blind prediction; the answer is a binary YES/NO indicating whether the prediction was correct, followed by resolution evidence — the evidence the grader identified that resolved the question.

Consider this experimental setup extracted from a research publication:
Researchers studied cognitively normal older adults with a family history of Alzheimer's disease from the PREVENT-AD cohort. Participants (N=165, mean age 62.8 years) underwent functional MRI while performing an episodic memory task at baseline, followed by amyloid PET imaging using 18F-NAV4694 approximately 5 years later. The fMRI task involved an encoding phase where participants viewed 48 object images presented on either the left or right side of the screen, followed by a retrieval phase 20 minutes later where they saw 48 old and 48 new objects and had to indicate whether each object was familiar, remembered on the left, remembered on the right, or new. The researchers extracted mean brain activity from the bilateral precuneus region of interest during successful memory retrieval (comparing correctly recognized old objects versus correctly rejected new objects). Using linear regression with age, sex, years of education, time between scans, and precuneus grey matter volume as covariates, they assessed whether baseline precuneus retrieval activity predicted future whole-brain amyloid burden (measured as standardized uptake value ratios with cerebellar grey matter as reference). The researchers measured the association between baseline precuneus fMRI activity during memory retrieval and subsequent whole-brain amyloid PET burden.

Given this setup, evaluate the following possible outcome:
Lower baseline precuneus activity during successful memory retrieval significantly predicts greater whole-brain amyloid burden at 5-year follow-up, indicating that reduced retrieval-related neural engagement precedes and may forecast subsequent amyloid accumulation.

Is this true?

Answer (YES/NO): NO